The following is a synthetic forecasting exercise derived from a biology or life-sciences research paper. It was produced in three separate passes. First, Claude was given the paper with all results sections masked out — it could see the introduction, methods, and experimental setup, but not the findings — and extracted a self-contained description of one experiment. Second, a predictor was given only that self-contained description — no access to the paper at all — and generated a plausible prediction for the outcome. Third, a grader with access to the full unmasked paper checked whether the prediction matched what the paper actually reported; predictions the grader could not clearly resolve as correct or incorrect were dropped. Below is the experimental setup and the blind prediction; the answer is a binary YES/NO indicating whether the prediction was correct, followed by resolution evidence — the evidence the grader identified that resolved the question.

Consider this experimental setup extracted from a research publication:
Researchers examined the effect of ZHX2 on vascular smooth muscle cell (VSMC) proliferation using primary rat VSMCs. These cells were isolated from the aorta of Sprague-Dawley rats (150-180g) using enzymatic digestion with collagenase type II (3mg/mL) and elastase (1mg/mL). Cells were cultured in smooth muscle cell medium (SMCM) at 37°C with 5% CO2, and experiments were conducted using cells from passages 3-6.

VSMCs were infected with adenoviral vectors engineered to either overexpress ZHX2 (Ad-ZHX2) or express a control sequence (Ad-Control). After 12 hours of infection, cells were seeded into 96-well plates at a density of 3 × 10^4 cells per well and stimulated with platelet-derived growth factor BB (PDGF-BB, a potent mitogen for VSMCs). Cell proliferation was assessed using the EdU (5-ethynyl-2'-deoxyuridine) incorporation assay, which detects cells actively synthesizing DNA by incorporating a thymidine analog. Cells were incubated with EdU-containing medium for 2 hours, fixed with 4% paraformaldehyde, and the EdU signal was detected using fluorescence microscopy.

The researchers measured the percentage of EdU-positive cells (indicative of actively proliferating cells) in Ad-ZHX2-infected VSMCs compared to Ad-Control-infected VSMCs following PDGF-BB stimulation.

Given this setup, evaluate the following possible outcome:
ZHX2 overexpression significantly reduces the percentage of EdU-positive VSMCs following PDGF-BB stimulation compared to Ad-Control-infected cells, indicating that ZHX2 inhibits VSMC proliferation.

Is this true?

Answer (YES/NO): YES